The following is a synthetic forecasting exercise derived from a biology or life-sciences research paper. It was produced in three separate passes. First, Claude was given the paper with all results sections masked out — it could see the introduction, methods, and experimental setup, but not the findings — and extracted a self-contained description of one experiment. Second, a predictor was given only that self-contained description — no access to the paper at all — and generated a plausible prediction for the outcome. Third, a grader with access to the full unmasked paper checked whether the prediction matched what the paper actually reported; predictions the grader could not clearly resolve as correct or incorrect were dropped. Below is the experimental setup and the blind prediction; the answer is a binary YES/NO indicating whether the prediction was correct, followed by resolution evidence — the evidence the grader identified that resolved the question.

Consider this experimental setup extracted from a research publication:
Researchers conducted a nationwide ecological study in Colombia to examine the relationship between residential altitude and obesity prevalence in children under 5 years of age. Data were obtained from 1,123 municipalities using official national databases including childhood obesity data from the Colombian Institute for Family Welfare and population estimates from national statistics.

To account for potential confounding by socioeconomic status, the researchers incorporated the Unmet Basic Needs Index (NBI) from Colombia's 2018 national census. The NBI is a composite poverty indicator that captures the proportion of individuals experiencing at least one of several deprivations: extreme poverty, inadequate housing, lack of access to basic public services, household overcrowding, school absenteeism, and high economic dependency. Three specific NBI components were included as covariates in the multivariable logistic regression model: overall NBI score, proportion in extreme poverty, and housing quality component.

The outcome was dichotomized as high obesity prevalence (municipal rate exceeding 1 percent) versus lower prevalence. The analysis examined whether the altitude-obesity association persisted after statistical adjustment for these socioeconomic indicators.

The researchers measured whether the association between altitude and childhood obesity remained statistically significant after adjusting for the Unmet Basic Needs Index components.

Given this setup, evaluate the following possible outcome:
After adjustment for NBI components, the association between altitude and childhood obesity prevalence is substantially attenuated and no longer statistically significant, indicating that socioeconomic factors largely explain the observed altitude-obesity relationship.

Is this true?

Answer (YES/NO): NO